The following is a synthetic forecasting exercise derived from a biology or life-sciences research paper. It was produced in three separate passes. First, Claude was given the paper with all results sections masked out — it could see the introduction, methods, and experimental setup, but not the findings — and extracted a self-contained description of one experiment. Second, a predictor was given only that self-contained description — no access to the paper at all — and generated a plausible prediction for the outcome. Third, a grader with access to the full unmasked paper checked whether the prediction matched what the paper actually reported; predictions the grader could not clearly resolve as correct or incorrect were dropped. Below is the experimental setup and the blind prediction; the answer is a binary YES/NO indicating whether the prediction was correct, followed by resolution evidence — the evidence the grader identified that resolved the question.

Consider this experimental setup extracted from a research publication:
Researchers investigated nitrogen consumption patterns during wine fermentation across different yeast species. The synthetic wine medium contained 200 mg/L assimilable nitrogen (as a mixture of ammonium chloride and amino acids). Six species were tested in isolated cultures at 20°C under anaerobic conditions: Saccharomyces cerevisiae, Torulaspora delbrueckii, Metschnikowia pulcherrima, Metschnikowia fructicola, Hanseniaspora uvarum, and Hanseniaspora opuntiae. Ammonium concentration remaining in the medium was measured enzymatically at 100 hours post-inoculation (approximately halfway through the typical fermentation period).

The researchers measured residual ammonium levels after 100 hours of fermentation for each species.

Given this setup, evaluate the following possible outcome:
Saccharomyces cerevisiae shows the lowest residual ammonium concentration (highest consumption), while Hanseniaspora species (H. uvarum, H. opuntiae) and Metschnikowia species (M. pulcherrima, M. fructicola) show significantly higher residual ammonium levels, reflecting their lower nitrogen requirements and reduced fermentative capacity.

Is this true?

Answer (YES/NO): YES